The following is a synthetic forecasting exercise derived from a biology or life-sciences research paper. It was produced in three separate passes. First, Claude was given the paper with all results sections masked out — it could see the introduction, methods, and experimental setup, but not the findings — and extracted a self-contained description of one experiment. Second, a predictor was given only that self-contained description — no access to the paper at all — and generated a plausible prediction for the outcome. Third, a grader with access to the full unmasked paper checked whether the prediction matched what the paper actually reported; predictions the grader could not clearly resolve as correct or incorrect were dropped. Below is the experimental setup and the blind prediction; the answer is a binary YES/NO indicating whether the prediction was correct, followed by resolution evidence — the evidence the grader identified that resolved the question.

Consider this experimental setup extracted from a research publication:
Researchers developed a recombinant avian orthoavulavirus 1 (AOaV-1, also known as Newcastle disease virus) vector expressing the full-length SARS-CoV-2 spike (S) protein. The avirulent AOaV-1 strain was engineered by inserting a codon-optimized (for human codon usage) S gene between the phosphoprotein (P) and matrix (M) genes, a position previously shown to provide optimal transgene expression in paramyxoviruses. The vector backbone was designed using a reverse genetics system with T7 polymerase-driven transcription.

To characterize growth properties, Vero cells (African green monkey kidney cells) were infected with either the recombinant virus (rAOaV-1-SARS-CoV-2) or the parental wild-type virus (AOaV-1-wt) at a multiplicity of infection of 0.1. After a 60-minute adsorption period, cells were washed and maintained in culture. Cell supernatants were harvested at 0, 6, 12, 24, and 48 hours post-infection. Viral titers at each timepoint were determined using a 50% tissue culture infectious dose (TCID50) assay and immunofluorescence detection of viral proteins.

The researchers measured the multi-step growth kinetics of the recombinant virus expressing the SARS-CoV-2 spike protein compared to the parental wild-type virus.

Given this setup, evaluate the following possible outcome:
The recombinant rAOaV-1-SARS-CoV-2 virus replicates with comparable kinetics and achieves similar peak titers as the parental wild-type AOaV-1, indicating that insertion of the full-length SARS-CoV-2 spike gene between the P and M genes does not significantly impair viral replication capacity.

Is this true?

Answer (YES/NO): YES